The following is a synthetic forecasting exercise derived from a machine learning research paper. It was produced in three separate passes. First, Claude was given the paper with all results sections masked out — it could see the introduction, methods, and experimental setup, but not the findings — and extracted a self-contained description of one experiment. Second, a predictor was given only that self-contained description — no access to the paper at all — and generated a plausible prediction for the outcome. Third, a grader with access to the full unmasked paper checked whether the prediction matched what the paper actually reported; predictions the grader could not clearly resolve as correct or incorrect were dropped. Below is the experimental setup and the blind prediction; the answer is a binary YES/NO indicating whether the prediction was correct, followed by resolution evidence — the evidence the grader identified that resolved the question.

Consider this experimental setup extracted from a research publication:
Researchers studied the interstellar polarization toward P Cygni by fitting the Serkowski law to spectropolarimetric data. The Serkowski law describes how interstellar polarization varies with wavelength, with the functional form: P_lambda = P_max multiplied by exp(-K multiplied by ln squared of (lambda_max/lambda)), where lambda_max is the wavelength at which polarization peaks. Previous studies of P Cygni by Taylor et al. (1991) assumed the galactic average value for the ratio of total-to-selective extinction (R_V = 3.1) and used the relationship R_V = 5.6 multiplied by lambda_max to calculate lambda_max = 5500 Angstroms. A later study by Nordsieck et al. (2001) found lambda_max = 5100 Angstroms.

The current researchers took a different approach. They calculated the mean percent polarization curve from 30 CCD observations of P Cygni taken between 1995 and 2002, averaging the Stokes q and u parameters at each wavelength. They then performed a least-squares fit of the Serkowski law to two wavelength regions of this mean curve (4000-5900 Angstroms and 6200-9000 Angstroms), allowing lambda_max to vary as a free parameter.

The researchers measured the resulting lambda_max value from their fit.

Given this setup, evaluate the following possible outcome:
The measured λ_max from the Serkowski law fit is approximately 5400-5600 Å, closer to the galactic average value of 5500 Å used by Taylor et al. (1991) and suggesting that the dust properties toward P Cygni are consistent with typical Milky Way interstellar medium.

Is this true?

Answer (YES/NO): NO